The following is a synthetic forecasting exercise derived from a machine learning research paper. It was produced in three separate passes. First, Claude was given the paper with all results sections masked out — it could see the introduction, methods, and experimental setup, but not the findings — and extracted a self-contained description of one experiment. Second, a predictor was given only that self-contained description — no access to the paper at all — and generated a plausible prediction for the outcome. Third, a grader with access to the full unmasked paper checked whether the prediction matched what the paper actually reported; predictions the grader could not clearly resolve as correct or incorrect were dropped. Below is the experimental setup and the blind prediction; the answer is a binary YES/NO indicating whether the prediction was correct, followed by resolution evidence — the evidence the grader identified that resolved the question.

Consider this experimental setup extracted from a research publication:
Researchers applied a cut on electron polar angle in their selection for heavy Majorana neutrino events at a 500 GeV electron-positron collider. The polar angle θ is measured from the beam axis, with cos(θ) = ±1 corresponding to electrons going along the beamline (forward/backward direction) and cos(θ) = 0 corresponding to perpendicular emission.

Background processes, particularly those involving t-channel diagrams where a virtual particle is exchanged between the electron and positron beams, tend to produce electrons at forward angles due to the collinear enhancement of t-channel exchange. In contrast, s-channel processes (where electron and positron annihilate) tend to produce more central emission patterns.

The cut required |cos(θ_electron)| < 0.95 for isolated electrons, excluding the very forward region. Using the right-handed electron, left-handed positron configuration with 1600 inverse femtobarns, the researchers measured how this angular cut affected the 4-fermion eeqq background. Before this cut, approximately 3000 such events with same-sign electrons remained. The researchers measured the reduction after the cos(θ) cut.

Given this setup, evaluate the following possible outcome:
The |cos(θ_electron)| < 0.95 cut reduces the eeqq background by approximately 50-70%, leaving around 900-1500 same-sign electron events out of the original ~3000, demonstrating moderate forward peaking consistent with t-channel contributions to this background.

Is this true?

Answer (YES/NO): NO